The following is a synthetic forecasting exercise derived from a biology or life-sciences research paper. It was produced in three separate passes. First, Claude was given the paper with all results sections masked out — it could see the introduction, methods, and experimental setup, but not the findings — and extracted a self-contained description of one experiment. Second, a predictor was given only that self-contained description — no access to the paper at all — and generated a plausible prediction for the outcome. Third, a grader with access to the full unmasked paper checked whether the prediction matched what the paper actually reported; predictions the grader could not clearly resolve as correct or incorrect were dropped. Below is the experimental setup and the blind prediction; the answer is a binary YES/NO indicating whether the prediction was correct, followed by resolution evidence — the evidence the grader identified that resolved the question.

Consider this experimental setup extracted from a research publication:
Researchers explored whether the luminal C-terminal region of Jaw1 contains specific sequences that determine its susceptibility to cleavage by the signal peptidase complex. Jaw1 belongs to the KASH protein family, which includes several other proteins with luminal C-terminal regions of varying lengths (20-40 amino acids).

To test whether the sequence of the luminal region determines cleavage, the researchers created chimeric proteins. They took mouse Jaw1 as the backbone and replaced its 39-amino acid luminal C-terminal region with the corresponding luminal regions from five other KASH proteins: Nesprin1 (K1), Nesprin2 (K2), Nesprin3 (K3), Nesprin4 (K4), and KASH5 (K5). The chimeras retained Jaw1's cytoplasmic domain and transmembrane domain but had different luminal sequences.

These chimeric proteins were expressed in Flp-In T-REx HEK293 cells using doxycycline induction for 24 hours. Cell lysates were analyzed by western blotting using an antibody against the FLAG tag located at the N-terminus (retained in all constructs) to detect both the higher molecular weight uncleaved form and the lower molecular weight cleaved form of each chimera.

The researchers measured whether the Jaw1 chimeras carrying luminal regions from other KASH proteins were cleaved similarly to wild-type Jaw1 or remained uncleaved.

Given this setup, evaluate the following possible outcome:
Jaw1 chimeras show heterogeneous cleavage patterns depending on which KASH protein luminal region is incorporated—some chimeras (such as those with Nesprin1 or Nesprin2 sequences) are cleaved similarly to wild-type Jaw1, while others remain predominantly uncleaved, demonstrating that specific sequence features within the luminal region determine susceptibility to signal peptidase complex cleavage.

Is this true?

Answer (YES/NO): NO